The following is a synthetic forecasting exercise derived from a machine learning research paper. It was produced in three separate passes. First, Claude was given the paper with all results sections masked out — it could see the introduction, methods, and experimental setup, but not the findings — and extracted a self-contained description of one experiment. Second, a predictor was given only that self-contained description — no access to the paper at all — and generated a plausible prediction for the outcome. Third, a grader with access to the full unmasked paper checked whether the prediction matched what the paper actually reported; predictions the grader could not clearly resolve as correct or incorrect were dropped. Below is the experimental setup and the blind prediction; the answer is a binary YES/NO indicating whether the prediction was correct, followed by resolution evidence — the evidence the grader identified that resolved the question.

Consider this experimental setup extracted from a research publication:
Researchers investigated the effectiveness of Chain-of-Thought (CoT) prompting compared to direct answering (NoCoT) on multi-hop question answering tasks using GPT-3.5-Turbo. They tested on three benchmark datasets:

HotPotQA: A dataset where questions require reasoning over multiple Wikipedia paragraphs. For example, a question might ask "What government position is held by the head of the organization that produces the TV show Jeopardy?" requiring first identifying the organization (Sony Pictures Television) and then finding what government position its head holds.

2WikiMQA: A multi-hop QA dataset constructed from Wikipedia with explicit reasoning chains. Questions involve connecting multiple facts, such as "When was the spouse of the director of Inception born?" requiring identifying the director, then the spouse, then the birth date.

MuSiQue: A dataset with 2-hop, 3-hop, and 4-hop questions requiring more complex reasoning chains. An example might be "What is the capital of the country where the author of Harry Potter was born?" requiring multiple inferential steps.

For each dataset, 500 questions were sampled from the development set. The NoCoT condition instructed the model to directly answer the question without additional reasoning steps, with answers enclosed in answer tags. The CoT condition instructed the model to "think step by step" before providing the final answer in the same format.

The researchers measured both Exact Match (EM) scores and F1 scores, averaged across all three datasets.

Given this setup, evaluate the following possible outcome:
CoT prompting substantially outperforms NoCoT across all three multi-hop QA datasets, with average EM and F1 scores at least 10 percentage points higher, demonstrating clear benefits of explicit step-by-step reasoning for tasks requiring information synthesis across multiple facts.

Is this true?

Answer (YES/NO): NO